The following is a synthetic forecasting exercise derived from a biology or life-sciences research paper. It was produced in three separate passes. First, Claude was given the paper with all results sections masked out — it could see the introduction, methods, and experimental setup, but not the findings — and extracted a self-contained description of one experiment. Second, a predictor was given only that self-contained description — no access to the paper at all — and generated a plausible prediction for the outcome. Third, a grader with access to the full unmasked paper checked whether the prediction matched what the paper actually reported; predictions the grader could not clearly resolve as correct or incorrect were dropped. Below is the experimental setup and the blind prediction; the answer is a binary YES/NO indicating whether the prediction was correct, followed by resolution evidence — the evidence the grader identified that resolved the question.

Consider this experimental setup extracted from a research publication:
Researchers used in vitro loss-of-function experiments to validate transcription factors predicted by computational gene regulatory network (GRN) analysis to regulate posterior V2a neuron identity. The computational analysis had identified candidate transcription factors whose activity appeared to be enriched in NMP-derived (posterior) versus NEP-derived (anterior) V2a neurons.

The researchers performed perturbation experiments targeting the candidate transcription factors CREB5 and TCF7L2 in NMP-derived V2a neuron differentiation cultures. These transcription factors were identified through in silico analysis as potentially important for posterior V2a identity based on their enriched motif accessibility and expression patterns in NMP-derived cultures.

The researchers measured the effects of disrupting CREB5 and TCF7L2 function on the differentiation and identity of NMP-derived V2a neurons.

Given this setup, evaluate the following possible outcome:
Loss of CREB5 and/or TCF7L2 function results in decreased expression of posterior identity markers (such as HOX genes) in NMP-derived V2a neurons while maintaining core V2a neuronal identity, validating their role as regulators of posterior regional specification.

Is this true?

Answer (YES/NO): NO